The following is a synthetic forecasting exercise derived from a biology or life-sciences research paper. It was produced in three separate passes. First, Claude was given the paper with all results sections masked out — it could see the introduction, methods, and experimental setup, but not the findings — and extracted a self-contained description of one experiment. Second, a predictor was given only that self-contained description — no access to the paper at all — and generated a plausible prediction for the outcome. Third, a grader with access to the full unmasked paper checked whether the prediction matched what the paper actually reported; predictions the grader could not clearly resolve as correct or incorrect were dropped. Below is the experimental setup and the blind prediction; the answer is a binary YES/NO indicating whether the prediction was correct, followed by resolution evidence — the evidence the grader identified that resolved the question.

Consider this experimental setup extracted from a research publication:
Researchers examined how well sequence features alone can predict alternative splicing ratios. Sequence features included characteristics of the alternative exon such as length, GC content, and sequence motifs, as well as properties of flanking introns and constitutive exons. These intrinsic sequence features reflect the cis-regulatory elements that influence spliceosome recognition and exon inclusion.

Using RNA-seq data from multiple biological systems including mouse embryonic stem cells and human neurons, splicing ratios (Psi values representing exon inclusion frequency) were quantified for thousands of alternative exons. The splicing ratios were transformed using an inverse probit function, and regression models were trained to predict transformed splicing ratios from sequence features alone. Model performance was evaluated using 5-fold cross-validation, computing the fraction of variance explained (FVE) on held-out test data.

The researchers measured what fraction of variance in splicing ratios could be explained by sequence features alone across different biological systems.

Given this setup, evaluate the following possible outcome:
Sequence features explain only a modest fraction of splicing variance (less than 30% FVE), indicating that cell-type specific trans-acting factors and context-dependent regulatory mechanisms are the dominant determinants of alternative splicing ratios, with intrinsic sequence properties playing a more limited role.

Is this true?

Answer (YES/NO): NO